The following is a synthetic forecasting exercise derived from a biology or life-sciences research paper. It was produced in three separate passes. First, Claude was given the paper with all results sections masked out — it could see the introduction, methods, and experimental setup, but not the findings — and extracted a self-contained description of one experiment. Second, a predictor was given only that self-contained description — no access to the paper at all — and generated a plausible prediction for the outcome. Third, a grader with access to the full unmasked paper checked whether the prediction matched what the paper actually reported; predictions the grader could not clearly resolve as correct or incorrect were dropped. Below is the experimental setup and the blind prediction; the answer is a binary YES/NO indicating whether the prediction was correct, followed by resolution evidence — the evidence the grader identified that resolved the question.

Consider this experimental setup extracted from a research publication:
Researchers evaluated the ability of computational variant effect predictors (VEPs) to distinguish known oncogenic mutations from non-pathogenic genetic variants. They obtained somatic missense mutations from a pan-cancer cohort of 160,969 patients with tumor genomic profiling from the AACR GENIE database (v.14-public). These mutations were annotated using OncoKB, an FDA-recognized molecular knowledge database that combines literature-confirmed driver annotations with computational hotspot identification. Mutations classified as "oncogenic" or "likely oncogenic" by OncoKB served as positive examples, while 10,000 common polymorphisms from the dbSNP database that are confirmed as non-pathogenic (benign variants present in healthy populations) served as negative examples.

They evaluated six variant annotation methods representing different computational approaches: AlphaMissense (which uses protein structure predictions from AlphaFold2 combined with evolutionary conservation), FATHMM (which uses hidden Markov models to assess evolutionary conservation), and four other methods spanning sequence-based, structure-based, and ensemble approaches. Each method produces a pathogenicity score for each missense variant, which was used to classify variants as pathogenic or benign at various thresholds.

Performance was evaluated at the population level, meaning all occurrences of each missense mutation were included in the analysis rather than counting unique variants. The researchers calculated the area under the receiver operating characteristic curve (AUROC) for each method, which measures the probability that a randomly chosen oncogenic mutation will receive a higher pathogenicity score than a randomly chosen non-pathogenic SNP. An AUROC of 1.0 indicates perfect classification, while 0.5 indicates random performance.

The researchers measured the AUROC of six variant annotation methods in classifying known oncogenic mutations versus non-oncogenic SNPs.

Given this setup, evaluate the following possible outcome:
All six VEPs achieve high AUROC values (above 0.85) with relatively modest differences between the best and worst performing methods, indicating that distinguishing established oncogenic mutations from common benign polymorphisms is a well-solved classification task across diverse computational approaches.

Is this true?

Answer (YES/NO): NO